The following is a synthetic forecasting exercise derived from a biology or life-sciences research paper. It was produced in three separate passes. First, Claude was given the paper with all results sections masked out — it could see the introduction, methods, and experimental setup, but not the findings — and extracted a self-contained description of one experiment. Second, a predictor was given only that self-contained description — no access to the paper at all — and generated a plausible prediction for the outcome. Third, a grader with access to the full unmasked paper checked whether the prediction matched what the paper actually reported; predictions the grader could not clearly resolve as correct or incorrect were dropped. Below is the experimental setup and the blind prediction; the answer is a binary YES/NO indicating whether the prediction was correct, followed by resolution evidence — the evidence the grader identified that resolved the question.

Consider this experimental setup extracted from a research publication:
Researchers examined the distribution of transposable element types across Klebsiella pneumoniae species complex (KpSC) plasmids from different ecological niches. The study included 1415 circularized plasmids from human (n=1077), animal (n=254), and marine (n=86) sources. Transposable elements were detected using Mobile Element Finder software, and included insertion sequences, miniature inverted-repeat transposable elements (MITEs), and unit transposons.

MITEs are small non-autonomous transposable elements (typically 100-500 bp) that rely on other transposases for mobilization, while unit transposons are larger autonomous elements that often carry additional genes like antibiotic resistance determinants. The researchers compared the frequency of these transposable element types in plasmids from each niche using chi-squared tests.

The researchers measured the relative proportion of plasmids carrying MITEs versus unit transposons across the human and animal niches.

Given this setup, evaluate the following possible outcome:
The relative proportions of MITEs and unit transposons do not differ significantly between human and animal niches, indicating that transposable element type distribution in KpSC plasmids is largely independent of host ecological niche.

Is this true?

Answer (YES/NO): NO